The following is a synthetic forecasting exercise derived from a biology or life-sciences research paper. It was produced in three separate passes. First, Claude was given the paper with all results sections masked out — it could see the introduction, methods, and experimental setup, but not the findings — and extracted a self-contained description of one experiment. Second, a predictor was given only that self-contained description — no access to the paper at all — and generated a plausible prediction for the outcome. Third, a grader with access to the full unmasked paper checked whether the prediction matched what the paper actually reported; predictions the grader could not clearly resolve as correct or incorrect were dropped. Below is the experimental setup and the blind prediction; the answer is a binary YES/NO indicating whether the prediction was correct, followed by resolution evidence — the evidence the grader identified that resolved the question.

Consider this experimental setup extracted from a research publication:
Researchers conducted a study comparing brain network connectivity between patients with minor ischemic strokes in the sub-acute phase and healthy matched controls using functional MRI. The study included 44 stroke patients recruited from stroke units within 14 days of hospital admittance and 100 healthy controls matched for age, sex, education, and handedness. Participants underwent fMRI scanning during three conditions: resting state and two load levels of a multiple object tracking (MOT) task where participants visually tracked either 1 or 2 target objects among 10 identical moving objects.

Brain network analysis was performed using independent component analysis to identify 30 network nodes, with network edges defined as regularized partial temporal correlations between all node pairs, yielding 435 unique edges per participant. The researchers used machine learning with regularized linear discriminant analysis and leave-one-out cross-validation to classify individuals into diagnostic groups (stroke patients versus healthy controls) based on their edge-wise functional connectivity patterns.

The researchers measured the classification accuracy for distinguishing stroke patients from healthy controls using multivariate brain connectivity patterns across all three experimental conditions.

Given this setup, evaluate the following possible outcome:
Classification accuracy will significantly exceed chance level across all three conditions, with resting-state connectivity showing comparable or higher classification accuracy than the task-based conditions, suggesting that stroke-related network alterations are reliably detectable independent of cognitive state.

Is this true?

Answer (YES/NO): NO